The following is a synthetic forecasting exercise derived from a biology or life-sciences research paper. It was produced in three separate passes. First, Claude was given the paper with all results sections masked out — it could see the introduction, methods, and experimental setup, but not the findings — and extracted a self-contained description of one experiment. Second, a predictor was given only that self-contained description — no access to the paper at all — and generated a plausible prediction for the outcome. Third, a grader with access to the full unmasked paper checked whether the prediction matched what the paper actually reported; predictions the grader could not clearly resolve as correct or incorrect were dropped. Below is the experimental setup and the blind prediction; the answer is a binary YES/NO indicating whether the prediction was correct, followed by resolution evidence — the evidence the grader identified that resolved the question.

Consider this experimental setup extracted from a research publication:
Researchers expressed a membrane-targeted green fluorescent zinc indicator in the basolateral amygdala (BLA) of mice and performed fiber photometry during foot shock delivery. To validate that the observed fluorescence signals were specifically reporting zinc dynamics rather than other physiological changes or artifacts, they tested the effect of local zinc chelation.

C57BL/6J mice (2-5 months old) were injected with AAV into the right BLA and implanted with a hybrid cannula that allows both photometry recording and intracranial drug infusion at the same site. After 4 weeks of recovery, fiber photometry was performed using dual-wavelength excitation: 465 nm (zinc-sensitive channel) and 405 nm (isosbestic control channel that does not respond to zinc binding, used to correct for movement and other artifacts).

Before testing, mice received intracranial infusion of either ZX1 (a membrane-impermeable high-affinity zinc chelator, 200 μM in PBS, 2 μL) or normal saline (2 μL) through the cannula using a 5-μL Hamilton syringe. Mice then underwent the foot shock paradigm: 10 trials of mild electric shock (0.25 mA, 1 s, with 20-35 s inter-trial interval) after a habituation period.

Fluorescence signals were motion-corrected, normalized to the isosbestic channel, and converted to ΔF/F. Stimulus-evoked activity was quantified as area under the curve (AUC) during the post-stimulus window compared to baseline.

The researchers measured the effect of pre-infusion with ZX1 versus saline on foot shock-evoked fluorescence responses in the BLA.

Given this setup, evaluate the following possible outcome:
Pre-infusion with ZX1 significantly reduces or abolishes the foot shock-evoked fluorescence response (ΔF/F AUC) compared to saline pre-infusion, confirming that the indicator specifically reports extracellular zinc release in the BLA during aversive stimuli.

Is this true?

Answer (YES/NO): YES